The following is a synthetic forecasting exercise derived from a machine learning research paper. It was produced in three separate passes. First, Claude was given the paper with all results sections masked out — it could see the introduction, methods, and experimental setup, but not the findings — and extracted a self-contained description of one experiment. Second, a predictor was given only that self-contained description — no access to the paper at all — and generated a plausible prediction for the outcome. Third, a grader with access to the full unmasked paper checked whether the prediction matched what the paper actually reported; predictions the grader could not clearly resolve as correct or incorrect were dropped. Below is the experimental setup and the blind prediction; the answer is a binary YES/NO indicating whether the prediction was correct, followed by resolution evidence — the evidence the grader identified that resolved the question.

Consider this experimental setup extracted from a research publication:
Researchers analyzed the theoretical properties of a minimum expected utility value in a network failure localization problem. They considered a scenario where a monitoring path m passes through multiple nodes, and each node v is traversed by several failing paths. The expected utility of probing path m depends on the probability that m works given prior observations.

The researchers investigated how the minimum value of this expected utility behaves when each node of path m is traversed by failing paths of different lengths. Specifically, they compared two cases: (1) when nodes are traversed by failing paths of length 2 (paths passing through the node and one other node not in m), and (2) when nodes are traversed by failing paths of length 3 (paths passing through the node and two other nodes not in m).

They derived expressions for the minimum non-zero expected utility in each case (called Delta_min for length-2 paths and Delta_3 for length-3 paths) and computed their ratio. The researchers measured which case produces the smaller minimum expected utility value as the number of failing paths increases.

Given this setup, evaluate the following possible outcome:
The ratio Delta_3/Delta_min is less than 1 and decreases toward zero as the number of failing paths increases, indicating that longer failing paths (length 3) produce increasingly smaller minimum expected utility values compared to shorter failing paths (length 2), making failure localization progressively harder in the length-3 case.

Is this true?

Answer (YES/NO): NO